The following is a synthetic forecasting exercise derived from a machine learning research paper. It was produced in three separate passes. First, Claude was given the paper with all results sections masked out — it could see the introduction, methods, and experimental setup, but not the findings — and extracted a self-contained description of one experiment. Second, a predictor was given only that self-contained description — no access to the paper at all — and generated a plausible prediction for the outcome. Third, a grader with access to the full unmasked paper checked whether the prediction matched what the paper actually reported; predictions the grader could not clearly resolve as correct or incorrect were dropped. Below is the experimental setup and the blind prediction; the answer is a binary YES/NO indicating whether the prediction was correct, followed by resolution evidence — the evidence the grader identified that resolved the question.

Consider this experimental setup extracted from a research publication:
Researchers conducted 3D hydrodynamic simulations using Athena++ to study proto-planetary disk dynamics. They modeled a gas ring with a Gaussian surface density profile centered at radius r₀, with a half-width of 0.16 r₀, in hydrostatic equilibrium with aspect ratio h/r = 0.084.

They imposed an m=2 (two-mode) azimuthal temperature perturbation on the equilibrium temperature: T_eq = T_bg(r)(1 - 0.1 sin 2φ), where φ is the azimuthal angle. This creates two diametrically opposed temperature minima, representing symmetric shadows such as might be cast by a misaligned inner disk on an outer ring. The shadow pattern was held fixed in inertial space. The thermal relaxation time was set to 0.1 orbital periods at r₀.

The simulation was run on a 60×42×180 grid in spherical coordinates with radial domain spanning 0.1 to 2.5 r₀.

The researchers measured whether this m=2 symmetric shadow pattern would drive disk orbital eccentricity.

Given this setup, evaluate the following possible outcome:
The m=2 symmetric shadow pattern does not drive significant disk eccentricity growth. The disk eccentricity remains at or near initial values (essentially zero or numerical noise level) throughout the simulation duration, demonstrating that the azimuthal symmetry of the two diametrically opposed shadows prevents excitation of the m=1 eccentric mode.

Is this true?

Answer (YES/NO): YES